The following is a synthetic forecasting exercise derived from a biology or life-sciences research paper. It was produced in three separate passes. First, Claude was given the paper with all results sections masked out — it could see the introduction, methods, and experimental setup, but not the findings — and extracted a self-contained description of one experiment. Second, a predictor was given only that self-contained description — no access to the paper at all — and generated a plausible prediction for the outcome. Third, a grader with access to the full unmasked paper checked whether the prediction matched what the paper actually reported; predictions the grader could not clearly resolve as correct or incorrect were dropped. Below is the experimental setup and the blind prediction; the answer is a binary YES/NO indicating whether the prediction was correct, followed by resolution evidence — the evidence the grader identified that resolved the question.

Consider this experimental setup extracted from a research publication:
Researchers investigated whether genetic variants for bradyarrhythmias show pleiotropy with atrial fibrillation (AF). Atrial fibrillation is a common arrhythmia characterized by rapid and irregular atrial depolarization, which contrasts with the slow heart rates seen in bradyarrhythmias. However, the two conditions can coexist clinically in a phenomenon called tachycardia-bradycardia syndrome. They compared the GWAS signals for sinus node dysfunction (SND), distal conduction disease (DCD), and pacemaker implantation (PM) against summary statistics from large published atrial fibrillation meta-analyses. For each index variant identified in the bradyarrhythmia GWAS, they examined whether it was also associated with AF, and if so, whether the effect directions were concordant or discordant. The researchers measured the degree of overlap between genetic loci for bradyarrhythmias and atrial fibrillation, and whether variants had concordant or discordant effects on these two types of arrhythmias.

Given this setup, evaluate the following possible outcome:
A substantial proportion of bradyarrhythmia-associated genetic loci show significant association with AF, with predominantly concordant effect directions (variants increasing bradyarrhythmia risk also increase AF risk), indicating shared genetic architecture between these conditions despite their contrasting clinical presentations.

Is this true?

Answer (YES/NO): NO